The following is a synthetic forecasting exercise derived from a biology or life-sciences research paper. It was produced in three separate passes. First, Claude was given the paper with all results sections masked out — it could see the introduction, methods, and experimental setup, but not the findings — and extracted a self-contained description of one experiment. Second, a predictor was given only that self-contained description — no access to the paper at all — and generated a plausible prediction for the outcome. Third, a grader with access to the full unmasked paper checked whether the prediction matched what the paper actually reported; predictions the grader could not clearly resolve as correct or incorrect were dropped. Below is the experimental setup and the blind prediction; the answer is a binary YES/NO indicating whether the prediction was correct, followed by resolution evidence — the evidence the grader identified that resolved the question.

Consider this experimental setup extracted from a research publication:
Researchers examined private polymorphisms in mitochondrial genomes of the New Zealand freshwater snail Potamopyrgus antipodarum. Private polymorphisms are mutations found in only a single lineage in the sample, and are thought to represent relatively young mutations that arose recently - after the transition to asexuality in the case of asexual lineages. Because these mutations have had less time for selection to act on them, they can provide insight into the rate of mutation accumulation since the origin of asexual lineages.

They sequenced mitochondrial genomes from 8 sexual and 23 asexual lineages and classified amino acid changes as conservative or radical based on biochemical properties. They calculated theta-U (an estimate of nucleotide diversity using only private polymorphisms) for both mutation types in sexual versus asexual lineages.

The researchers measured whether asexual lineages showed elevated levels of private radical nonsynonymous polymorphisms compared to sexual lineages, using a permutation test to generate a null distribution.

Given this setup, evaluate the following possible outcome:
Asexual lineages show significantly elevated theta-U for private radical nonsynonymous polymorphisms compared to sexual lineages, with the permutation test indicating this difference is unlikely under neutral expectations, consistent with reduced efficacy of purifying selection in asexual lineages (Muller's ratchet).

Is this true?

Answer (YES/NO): YES